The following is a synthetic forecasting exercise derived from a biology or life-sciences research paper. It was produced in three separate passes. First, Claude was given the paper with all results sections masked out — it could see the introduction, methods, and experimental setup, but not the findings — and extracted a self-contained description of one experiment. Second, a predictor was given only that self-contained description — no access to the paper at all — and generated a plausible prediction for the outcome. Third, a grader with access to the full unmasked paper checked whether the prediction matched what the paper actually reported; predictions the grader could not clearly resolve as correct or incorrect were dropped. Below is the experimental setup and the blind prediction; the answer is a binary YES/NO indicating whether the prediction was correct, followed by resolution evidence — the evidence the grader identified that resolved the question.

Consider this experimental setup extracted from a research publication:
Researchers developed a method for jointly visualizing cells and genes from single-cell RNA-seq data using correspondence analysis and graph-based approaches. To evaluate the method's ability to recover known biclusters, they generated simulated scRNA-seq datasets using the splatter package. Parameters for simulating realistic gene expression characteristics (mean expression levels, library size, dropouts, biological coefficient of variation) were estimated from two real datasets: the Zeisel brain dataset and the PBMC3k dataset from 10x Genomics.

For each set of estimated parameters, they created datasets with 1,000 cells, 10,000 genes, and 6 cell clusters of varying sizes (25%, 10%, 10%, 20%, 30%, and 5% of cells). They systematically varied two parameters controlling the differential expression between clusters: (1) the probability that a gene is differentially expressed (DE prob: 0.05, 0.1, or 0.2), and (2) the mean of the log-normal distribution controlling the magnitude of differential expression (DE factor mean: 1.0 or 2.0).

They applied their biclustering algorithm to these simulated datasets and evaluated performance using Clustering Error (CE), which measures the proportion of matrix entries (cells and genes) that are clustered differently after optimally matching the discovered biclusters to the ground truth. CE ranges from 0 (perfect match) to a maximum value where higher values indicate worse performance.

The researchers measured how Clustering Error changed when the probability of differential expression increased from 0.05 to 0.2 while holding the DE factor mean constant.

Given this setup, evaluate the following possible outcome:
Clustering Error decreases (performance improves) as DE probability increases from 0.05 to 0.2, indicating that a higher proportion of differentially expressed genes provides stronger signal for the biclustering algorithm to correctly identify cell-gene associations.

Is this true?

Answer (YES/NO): YES